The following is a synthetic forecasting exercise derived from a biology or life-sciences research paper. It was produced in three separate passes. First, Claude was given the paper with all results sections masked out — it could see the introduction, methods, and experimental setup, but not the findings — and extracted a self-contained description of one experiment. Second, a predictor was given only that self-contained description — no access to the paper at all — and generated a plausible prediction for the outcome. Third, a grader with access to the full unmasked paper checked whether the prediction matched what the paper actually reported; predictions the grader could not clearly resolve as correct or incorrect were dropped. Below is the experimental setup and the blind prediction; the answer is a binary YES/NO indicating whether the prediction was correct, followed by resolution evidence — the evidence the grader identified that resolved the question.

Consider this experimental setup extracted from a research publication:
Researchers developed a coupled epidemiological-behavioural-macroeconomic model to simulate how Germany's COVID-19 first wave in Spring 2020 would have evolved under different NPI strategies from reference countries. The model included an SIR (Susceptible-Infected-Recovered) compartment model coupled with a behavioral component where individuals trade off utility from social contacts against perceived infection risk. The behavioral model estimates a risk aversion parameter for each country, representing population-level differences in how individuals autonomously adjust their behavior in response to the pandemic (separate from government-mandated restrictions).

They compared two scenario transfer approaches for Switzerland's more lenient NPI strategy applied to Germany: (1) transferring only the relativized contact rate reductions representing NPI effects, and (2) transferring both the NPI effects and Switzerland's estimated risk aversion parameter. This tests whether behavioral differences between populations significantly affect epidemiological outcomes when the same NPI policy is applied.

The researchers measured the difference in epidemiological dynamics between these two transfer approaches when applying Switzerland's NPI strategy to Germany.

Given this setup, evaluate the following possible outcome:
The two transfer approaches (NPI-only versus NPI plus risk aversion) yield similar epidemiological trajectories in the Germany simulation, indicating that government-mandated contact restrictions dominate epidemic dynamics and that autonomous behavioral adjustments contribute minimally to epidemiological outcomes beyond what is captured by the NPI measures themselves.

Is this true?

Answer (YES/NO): NO